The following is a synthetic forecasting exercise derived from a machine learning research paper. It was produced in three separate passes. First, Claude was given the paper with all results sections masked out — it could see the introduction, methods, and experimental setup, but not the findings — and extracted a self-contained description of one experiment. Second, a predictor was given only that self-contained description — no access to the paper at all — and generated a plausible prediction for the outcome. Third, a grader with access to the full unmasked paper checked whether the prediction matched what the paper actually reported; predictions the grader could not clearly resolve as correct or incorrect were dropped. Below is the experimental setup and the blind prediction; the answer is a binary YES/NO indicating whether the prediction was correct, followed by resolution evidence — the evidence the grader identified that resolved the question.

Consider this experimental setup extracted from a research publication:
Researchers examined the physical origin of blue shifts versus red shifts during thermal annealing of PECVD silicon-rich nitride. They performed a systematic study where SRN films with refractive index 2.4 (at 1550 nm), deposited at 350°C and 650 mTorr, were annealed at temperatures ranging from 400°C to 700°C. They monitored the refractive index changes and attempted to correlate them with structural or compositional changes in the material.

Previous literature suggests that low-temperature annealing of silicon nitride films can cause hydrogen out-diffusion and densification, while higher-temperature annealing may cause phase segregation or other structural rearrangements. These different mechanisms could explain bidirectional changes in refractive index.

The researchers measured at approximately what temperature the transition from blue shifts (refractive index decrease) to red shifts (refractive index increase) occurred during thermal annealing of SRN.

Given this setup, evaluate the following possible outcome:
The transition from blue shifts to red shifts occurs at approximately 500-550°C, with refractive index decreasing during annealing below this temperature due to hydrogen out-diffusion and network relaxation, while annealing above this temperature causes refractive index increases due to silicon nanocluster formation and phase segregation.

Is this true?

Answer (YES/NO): NO